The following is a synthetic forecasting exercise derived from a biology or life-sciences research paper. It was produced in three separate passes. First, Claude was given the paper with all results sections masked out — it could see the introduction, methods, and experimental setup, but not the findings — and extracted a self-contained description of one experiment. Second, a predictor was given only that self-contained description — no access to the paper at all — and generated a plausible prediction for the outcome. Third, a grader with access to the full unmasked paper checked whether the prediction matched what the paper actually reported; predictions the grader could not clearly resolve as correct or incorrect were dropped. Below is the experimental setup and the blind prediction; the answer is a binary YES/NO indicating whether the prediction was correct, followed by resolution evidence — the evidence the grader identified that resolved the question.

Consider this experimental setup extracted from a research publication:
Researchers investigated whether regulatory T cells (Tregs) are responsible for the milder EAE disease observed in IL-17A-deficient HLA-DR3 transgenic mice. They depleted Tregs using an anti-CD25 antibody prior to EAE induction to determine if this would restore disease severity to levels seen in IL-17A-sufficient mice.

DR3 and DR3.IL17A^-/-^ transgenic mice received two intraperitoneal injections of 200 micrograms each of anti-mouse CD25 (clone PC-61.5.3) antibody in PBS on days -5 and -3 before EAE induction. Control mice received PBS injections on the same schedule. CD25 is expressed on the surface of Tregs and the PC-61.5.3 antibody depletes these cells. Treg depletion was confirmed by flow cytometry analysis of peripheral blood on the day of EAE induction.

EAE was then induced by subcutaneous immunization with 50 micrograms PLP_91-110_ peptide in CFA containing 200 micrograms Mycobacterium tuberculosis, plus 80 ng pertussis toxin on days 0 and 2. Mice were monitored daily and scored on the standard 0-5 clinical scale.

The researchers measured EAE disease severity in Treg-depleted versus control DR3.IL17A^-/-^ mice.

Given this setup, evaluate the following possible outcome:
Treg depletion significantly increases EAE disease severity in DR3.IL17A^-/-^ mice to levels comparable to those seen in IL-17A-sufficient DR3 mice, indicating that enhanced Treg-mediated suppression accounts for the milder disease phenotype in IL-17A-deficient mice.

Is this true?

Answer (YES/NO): YES